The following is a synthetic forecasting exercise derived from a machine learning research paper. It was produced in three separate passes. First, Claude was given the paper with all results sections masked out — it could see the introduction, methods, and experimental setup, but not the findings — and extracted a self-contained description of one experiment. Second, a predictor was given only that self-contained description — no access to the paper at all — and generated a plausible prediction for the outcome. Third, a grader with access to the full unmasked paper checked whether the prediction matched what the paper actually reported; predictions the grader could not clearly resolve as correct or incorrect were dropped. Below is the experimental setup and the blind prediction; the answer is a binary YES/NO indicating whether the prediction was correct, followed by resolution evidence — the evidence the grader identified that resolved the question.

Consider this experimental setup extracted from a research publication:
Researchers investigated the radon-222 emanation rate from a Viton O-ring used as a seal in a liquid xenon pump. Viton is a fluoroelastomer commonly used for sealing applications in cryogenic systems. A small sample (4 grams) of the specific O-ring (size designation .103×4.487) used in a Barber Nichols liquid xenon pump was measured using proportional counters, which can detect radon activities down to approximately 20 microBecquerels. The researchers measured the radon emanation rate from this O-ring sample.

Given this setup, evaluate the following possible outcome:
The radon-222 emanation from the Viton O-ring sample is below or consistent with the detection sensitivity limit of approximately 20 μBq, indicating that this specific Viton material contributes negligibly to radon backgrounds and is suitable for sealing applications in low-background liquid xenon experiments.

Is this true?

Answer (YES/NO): NO